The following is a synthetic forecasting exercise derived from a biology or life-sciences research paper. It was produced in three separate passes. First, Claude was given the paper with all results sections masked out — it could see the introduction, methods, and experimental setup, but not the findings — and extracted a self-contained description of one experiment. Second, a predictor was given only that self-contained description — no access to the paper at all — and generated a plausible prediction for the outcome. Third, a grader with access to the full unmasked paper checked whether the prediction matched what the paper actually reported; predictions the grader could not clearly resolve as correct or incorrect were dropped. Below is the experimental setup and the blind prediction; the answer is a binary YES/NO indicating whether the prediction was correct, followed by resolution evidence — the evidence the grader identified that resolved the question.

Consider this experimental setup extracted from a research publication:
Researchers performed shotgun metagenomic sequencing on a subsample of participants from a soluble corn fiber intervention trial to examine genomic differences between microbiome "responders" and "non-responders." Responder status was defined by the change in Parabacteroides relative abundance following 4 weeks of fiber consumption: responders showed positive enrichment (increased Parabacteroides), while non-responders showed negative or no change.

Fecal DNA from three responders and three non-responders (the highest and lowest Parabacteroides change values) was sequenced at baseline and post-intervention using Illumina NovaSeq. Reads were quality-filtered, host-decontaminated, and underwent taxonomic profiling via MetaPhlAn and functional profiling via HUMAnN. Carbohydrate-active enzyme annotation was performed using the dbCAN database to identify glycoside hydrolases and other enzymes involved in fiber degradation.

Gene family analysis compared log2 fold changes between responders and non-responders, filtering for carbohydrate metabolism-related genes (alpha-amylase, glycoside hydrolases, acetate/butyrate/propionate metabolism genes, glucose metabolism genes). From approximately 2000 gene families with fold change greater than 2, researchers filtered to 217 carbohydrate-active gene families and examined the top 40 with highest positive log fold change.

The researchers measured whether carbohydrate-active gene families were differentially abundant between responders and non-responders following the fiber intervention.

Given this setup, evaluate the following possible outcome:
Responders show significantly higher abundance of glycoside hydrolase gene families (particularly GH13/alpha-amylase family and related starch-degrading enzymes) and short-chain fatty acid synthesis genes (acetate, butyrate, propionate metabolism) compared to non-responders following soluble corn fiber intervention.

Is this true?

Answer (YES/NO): NO